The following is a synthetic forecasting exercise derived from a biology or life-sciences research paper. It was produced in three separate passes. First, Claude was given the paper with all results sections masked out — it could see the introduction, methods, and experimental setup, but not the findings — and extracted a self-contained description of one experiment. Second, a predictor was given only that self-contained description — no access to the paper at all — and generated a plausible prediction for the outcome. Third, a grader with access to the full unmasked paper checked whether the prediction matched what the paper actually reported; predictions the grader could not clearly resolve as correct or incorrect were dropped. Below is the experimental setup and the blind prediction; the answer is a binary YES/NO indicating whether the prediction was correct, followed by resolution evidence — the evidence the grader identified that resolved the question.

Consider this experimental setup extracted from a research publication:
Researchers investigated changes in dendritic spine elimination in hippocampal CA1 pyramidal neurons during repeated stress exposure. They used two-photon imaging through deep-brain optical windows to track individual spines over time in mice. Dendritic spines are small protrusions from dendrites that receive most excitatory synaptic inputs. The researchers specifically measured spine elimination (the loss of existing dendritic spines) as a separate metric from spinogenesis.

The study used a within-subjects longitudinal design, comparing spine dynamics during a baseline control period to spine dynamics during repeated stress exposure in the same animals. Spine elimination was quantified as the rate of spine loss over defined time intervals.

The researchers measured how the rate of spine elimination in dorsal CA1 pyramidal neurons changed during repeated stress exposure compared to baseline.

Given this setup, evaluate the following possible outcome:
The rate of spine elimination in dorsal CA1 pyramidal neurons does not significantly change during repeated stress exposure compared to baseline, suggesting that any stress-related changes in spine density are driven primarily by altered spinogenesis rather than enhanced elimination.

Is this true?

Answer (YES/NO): NO